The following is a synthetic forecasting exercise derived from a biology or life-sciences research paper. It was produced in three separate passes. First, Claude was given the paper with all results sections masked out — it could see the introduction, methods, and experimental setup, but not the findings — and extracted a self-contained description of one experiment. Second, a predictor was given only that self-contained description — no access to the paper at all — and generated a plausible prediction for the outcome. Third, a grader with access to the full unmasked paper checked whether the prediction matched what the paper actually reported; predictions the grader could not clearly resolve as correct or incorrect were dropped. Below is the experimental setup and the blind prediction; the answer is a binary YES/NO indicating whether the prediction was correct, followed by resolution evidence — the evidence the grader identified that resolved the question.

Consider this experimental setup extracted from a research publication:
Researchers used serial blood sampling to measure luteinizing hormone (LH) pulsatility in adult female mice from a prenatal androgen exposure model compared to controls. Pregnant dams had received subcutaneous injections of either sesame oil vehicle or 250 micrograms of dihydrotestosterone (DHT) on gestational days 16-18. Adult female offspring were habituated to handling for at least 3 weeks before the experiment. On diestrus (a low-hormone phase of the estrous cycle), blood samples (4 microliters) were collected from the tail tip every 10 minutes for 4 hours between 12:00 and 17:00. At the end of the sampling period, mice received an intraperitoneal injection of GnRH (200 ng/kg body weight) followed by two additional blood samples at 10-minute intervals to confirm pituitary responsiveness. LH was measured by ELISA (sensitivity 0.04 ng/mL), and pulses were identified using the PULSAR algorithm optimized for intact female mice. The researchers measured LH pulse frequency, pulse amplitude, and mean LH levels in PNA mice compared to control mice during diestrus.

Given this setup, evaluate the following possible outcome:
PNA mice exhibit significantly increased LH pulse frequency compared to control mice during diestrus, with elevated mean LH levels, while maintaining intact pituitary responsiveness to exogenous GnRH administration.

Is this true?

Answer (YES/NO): NO